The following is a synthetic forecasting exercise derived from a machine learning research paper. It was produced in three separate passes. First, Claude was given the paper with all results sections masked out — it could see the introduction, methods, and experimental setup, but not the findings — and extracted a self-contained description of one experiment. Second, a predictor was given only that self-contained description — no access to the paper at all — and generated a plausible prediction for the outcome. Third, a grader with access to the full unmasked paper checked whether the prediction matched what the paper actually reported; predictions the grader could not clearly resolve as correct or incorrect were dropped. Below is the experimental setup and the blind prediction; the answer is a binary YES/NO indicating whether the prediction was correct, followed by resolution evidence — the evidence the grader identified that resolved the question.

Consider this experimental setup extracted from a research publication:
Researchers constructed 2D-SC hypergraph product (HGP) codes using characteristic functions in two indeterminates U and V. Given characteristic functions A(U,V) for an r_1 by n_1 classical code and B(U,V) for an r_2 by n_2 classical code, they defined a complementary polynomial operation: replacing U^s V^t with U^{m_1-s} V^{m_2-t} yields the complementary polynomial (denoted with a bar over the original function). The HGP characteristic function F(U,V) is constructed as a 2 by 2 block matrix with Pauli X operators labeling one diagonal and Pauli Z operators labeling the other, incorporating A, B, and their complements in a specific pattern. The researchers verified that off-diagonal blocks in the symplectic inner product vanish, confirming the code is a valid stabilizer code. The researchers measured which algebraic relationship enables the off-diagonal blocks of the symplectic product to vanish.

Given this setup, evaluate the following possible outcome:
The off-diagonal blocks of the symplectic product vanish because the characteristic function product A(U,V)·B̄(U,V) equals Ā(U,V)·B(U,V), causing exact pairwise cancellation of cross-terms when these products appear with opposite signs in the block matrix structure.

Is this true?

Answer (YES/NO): NO